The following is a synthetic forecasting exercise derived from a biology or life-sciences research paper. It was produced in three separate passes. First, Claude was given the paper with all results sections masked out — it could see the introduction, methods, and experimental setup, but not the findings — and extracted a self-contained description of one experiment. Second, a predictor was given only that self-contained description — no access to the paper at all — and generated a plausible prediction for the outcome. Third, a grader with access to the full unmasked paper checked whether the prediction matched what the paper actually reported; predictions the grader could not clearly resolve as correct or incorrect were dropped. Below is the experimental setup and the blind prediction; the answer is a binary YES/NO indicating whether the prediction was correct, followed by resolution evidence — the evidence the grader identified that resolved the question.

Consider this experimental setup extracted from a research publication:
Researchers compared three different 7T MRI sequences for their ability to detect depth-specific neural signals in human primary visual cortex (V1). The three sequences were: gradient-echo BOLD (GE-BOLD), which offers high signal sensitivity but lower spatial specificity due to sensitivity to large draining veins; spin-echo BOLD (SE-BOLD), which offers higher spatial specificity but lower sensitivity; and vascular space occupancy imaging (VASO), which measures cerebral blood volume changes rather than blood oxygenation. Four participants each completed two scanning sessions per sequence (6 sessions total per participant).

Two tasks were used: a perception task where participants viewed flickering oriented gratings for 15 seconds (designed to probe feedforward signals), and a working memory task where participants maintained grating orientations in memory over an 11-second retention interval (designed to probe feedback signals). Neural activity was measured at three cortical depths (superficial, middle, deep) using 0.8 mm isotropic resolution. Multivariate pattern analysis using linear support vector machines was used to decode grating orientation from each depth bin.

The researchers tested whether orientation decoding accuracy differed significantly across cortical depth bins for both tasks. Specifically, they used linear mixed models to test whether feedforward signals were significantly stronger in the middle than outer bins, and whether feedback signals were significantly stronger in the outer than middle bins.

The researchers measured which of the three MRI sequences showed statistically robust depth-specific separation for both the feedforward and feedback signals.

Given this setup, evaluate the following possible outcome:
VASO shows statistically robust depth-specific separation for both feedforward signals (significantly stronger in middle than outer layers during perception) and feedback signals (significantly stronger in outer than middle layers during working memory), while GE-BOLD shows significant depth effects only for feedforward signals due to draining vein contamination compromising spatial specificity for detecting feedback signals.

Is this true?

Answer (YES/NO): NO